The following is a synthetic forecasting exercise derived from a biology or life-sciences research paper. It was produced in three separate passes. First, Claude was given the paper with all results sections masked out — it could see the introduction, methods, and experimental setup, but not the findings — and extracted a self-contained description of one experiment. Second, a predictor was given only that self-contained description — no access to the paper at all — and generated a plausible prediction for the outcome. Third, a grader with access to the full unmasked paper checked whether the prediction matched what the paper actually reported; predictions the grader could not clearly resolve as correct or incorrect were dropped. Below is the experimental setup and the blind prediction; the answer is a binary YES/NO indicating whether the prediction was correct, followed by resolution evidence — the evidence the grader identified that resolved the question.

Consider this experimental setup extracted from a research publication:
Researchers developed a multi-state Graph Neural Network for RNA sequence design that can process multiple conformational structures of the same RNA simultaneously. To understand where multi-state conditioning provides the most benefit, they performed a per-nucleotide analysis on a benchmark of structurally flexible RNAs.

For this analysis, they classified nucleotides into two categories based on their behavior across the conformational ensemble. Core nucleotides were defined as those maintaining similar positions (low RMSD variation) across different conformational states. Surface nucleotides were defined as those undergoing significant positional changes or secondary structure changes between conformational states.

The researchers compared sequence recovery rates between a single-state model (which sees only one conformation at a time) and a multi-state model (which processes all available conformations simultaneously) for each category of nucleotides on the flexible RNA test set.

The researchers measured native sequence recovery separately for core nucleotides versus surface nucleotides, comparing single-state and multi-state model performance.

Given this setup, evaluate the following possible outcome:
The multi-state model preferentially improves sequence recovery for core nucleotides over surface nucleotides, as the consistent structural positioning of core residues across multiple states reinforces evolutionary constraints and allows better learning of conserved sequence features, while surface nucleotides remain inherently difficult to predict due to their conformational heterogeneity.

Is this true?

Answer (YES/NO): NO